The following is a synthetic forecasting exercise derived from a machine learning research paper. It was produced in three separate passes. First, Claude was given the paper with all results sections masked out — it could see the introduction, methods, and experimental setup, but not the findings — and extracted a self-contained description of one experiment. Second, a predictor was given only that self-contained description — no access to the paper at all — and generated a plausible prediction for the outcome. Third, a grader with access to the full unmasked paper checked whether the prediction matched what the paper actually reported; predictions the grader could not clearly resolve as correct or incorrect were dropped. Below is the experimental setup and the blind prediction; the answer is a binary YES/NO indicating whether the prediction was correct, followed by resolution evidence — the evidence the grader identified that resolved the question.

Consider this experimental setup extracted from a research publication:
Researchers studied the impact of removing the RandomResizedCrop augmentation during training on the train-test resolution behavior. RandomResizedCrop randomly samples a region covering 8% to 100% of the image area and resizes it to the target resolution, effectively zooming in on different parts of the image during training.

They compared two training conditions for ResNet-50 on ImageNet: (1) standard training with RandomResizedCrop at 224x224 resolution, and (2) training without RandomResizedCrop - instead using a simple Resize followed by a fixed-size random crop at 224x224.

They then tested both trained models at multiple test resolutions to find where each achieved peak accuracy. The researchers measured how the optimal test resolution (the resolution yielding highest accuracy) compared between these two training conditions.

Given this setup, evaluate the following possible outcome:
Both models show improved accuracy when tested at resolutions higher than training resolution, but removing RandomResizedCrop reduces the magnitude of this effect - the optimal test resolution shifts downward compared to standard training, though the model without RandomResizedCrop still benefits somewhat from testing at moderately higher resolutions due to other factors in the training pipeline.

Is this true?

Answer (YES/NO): YES